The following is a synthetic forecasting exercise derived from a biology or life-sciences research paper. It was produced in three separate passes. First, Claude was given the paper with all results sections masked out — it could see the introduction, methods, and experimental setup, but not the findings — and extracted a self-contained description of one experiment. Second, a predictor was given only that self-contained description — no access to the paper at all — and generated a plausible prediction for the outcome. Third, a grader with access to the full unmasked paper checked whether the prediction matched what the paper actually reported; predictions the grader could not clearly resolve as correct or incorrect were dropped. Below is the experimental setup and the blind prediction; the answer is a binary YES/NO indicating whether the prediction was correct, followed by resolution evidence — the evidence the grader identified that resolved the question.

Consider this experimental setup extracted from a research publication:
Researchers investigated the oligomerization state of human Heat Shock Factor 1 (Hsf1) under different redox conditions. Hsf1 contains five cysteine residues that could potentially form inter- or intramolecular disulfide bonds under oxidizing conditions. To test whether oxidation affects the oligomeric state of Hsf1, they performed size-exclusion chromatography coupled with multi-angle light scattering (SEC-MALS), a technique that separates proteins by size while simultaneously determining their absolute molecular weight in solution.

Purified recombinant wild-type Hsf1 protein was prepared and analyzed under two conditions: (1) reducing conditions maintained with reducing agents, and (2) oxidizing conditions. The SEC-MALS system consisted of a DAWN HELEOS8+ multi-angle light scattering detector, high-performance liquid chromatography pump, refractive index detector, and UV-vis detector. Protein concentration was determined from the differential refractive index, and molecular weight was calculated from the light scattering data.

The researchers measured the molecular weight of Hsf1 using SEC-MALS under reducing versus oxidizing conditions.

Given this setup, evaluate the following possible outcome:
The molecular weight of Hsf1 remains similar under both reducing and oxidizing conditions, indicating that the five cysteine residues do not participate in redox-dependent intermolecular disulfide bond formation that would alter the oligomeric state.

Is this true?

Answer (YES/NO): NO